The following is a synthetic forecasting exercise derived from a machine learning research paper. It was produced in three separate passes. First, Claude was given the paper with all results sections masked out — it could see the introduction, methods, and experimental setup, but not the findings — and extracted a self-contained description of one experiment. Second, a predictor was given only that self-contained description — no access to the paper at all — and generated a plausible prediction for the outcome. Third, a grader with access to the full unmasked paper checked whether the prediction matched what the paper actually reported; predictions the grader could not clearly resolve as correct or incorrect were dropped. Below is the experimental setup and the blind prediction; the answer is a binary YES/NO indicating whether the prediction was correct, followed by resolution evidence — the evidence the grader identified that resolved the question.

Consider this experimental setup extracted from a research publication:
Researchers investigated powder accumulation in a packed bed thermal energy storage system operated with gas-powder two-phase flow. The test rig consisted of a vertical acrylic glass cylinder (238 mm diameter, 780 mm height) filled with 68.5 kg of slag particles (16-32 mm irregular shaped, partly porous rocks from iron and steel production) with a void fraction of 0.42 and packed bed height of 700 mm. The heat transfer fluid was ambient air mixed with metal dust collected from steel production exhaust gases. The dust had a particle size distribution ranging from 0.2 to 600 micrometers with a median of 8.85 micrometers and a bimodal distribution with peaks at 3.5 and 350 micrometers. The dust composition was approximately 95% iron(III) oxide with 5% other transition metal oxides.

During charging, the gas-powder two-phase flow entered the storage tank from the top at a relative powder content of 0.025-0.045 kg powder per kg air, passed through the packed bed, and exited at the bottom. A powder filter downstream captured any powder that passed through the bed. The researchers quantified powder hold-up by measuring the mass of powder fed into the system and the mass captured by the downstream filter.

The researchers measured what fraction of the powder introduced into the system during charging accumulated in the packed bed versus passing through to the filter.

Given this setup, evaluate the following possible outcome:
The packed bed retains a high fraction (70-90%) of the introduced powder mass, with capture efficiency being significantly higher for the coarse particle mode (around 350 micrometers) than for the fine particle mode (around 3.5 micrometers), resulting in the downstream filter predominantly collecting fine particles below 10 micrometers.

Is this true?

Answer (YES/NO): NO